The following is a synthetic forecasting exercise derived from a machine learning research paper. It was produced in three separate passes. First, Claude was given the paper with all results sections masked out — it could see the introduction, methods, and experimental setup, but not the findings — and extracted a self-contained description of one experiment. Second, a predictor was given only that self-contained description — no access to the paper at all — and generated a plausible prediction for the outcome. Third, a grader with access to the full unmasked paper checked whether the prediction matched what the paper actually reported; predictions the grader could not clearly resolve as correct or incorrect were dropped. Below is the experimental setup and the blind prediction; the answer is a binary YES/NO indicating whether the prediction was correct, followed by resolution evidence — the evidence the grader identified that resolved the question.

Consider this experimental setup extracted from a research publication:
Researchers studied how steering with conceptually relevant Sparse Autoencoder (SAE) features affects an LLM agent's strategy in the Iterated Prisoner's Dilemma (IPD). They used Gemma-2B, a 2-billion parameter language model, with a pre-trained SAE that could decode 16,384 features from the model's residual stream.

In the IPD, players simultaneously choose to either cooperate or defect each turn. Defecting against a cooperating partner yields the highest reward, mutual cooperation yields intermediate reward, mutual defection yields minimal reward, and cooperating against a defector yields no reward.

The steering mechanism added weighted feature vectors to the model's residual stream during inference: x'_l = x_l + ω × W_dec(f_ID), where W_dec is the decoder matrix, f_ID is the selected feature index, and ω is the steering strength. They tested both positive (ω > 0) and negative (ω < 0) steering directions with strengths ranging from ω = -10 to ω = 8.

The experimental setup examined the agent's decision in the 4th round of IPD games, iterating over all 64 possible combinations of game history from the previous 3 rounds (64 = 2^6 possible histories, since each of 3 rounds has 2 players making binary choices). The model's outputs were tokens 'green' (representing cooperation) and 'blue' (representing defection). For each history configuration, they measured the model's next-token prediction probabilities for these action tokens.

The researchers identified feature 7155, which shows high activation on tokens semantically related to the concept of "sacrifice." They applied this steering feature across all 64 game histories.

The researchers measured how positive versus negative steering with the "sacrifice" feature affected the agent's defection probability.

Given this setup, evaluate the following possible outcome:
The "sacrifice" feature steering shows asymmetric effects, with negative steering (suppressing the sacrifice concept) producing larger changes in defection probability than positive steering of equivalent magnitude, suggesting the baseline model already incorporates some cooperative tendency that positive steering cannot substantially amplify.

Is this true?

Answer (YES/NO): NO